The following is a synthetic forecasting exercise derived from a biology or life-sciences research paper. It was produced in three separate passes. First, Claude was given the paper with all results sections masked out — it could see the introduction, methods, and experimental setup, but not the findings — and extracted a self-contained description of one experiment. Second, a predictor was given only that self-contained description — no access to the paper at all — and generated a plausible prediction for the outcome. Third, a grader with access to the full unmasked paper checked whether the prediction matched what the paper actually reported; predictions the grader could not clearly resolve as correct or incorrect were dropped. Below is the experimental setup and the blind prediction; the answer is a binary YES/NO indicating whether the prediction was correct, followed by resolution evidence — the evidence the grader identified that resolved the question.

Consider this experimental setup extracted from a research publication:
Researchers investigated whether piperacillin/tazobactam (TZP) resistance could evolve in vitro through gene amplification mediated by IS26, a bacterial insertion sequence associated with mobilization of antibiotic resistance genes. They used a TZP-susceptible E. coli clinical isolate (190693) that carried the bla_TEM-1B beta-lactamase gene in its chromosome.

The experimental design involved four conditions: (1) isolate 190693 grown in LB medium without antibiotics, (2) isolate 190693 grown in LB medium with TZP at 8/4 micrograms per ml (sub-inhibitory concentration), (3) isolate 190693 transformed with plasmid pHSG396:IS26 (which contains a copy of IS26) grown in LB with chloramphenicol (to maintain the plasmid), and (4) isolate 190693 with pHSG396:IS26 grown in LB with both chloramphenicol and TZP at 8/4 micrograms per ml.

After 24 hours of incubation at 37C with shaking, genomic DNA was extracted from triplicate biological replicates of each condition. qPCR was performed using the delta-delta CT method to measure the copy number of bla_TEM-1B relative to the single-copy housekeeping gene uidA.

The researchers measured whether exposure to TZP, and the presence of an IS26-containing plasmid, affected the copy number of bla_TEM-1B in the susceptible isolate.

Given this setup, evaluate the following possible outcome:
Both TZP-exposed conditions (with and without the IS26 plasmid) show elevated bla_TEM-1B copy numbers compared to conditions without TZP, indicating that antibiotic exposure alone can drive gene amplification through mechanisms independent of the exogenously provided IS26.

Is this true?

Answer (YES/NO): YES